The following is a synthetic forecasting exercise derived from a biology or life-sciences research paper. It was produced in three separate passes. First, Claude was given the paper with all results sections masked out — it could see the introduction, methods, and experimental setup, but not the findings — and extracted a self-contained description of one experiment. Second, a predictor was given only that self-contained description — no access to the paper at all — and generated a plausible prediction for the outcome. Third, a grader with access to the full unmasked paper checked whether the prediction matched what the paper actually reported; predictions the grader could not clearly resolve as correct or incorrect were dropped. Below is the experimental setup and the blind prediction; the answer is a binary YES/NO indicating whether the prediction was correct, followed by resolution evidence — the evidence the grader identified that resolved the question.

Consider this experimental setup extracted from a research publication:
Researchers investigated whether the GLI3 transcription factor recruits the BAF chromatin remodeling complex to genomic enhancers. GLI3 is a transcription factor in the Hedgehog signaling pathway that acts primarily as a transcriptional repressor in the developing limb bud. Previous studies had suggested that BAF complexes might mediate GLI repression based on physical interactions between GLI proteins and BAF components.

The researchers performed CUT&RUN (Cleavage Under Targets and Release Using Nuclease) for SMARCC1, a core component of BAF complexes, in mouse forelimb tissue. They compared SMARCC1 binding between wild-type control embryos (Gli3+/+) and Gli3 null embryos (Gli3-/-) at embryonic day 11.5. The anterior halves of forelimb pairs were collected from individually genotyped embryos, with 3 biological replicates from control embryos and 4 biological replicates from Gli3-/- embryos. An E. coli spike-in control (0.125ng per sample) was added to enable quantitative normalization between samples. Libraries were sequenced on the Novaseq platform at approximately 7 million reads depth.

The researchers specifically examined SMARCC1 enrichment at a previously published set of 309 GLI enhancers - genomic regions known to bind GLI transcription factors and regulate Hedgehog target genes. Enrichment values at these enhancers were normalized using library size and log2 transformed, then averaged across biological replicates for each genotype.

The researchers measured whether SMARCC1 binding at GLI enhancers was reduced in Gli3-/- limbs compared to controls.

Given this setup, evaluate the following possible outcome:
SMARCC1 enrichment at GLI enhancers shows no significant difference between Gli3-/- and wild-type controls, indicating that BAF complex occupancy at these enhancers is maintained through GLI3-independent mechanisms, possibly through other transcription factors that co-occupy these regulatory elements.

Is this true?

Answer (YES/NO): NO